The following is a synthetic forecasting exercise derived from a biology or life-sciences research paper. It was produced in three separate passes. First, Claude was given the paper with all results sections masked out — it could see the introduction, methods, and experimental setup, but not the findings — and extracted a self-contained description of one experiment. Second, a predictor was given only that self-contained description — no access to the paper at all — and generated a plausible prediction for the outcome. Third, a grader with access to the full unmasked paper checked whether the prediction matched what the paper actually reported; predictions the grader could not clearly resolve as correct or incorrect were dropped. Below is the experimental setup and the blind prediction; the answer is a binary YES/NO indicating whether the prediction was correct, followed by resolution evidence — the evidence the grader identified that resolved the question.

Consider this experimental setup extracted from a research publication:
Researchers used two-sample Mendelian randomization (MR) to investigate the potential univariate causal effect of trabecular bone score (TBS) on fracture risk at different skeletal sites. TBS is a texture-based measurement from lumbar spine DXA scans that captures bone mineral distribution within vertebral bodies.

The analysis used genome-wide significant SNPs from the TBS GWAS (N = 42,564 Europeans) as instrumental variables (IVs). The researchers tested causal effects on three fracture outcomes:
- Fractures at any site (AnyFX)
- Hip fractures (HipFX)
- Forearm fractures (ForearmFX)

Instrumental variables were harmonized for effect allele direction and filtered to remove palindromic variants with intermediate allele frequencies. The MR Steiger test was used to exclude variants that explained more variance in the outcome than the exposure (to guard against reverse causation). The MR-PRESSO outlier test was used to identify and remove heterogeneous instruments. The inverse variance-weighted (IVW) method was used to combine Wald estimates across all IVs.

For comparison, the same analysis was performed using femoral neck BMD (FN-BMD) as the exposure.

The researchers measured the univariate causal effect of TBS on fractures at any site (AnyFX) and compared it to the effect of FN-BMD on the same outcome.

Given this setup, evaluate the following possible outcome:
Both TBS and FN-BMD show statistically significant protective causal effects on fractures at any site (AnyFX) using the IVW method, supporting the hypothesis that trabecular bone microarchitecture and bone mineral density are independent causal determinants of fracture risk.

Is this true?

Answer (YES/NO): YES